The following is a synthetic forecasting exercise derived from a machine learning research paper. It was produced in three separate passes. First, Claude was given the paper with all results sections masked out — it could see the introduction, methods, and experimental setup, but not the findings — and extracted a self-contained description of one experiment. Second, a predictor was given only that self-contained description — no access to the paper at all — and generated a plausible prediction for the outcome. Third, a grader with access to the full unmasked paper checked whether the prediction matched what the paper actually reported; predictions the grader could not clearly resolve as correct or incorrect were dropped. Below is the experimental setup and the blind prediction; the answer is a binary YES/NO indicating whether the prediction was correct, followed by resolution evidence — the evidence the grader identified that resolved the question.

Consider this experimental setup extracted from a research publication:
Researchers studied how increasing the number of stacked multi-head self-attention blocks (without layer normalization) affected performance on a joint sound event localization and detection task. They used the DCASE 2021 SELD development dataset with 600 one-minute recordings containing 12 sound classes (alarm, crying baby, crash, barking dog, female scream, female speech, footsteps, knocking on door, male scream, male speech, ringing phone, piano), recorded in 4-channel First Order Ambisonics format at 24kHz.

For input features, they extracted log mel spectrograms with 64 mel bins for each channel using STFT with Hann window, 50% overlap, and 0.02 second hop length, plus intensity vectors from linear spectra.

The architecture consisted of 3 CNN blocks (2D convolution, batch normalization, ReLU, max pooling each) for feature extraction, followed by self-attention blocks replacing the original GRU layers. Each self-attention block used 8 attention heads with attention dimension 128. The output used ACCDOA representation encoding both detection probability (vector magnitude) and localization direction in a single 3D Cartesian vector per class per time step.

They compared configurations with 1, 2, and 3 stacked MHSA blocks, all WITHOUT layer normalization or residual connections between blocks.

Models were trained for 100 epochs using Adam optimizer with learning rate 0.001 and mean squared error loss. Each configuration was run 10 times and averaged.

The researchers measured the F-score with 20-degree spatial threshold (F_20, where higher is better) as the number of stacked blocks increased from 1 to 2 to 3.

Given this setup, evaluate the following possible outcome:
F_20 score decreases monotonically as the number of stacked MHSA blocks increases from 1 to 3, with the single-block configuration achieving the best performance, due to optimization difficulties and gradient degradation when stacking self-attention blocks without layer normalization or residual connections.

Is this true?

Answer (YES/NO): YES